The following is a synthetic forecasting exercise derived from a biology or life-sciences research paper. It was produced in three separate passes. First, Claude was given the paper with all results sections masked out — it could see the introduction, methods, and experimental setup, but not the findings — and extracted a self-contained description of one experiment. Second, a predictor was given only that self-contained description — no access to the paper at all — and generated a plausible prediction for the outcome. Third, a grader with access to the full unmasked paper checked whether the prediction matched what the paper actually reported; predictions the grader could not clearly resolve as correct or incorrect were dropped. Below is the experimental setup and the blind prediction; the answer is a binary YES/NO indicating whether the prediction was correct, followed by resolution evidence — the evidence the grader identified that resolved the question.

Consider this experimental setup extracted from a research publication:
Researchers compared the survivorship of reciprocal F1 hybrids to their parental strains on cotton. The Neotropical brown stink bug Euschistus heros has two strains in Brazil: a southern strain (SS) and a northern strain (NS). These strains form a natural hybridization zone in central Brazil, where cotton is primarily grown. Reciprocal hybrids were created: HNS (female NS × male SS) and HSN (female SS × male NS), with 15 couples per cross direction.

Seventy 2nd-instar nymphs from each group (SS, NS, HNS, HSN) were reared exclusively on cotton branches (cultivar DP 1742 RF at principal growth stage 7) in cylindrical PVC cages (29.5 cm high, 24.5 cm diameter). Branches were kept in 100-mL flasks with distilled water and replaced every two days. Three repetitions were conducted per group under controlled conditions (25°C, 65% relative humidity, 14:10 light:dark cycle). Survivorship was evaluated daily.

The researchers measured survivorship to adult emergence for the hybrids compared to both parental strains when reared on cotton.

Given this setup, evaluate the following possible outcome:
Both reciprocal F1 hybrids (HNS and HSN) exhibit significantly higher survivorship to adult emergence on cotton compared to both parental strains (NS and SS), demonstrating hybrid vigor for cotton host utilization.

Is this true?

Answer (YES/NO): YES